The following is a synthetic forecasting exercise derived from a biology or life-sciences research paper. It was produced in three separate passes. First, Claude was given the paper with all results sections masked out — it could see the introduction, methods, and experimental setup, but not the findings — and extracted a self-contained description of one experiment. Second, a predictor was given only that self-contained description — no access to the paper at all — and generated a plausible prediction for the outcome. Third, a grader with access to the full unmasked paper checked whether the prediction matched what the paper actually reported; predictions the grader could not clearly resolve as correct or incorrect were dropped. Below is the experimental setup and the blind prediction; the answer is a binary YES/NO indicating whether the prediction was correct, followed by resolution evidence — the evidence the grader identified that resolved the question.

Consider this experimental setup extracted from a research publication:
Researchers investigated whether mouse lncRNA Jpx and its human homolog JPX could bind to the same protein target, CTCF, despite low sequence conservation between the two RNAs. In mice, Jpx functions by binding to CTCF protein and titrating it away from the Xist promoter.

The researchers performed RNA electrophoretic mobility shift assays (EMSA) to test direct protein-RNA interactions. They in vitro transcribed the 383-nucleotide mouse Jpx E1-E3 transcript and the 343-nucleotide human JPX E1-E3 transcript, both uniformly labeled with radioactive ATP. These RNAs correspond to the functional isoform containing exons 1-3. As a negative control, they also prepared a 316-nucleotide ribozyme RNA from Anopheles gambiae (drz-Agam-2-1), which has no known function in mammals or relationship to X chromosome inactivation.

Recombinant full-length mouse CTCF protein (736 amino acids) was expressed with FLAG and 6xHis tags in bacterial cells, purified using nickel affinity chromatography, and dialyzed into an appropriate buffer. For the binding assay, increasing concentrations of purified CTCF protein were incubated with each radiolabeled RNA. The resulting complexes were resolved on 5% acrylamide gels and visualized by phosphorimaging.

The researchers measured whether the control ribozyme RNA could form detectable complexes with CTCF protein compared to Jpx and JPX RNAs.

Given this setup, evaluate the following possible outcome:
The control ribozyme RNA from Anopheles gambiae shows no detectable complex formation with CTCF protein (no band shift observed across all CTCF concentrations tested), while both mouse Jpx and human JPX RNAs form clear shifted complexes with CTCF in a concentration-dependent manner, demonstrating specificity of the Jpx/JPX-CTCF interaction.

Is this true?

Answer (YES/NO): NO